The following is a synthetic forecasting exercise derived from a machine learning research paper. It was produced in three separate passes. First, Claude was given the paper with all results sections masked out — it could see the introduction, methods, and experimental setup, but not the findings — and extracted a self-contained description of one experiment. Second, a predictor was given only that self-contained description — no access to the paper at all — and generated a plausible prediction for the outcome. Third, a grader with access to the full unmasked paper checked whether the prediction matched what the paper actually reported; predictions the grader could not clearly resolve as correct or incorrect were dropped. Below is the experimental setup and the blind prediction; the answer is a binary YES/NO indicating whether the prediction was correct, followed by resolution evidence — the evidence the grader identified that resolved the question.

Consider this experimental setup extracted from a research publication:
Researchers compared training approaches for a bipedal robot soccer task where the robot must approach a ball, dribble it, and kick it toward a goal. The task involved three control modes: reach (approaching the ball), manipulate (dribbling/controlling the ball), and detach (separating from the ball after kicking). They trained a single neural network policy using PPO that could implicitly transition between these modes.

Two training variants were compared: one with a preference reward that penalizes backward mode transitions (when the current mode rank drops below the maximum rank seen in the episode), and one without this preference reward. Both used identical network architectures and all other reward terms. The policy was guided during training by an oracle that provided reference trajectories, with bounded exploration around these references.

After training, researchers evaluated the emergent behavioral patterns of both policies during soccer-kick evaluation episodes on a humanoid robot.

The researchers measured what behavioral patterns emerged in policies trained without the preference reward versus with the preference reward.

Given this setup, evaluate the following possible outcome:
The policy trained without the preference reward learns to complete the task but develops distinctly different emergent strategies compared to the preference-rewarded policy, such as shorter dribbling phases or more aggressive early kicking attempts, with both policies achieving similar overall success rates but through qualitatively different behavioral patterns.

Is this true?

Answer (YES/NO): NO